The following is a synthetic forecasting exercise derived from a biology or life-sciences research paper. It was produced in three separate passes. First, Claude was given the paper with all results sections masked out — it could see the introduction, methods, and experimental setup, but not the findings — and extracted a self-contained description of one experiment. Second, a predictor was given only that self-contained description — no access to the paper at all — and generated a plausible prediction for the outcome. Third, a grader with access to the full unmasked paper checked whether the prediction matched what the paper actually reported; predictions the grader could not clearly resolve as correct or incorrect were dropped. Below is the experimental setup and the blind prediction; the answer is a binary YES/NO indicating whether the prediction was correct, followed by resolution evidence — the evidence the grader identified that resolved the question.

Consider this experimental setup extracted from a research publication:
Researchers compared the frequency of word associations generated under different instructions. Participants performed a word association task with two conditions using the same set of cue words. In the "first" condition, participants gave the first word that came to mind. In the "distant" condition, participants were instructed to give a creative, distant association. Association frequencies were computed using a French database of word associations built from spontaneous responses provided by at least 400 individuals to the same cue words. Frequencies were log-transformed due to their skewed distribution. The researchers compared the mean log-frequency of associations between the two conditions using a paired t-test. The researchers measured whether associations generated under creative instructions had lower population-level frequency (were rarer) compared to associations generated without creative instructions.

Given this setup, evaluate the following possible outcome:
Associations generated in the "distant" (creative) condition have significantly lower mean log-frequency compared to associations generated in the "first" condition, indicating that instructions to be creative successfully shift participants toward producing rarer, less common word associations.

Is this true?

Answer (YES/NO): YES